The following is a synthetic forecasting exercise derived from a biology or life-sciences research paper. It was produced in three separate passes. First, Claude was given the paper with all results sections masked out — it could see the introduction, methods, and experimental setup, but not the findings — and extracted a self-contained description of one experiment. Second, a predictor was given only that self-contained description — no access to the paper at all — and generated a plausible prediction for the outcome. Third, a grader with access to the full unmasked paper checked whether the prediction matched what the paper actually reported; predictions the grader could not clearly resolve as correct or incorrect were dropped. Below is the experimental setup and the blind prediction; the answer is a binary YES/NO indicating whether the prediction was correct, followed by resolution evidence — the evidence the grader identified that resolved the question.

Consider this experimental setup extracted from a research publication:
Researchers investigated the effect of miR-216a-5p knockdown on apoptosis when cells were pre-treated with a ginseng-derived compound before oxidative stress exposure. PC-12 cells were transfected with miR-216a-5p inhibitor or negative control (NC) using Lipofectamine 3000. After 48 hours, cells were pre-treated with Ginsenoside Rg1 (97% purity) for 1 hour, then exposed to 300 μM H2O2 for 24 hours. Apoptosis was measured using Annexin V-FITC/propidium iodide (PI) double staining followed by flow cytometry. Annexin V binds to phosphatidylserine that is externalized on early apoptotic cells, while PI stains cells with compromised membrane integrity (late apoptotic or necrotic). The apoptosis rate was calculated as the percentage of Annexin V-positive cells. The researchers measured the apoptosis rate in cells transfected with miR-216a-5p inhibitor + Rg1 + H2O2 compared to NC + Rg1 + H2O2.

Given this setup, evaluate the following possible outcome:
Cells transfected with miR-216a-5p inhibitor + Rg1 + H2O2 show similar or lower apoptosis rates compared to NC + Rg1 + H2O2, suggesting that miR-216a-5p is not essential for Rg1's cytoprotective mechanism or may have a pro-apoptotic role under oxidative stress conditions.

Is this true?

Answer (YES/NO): NO